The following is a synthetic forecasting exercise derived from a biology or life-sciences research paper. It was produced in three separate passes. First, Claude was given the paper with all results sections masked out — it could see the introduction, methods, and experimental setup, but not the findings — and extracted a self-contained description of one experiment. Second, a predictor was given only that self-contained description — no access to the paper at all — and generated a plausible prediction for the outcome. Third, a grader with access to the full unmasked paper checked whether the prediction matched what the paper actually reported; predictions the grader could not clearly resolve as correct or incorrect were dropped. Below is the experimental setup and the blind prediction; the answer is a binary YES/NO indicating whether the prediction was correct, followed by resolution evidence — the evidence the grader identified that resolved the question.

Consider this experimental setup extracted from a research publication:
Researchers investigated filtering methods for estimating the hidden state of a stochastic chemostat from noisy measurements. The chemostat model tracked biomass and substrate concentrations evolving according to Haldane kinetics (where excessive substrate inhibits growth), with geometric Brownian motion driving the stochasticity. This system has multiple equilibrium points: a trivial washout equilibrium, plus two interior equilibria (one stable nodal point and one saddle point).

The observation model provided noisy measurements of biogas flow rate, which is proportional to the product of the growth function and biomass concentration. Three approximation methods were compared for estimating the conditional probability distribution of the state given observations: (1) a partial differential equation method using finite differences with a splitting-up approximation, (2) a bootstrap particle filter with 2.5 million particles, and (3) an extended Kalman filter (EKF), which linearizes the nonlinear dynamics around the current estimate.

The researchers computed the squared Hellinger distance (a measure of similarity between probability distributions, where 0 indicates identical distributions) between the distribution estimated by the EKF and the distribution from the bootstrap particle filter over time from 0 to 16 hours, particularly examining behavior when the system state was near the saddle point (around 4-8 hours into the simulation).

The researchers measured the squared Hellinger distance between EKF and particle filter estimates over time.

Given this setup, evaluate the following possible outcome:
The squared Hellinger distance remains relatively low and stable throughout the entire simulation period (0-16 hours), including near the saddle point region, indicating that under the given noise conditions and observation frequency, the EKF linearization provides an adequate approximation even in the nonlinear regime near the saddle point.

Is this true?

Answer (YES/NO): NO